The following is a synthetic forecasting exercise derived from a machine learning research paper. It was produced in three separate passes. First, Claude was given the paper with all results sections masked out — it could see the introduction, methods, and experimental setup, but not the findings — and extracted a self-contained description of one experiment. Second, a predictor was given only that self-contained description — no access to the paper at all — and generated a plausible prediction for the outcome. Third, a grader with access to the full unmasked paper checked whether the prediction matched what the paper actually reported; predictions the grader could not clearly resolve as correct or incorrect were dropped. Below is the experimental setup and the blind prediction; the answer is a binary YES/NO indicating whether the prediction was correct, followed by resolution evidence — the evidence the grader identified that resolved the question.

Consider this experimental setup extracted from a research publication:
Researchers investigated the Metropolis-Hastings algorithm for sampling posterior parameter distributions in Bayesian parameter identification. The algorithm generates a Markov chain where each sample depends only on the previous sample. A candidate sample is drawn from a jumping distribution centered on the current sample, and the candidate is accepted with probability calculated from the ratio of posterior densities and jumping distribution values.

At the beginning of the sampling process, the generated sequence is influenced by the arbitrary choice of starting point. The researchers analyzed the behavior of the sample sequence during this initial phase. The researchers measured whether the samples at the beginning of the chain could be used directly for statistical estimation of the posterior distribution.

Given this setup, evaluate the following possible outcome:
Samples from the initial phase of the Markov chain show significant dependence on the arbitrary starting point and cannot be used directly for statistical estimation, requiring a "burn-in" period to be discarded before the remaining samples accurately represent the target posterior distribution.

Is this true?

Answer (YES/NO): YES